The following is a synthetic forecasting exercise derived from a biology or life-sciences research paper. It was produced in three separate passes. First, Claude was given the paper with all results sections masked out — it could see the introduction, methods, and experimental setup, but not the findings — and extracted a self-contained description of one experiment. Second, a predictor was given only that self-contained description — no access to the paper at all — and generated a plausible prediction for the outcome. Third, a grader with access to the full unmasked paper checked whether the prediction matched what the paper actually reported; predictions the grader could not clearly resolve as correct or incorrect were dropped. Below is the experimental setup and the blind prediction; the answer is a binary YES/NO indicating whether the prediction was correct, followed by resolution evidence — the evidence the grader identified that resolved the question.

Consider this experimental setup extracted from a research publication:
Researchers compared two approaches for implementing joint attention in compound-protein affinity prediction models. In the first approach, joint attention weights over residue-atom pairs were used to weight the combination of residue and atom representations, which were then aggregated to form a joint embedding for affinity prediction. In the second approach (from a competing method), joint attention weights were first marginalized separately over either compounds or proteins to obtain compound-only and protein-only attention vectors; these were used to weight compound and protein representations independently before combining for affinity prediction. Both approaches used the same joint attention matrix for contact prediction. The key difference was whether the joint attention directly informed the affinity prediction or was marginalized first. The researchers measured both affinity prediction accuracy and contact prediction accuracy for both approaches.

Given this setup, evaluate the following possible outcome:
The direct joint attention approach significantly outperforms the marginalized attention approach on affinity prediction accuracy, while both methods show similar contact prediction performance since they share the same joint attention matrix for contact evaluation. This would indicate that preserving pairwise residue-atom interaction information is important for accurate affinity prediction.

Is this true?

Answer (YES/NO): YES